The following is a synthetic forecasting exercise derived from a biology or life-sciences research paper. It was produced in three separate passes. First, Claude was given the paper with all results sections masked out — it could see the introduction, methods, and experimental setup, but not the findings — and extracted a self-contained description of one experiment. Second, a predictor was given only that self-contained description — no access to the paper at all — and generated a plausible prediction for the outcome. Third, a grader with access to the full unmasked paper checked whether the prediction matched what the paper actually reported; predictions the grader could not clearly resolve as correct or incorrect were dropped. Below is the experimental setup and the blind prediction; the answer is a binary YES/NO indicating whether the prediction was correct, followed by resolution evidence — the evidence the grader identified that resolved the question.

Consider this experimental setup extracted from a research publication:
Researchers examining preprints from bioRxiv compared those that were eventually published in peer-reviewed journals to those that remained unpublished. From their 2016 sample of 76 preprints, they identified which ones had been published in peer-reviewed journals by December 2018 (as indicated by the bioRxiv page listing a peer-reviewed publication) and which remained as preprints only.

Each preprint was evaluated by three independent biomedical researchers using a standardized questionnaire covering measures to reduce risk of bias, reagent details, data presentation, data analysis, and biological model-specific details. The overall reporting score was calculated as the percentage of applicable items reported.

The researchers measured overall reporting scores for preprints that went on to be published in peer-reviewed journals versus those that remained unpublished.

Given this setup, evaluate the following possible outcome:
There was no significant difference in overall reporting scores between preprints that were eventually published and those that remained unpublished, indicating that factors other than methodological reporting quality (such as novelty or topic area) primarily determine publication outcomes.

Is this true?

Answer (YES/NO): NO